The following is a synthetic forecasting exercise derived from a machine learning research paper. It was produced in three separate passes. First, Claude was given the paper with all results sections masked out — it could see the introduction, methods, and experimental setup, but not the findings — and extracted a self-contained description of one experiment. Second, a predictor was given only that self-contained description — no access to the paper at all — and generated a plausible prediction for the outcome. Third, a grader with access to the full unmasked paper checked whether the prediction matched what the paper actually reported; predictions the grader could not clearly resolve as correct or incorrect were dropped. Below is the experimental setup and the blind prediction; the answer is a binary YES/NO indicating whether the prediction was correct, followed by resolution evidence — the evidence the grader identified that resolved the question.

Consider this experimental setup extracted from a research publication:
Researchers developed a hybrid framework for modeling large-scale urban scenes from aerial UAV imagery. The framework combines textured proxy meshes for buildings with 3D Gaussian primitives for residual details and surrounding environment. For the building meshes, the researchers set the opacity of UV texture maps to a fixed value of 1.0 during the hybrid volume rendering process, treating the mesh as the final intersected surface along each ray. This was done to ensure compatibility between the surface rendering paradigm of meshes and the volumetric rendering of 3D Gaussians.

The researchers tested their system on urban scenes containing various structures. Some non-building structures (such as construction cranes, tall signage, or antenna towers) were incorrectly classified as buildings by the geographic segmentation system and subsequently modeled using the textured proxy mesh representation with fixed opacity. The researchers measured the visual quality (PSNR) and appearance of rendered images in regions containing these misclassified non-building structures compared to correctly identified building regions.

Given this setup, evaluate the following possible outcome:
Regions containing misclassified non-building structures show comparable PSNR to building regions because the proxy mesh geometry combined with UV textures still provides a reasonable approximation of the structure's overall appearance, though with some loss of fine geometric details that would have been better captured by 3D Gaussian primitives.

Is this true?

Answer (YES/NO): NO